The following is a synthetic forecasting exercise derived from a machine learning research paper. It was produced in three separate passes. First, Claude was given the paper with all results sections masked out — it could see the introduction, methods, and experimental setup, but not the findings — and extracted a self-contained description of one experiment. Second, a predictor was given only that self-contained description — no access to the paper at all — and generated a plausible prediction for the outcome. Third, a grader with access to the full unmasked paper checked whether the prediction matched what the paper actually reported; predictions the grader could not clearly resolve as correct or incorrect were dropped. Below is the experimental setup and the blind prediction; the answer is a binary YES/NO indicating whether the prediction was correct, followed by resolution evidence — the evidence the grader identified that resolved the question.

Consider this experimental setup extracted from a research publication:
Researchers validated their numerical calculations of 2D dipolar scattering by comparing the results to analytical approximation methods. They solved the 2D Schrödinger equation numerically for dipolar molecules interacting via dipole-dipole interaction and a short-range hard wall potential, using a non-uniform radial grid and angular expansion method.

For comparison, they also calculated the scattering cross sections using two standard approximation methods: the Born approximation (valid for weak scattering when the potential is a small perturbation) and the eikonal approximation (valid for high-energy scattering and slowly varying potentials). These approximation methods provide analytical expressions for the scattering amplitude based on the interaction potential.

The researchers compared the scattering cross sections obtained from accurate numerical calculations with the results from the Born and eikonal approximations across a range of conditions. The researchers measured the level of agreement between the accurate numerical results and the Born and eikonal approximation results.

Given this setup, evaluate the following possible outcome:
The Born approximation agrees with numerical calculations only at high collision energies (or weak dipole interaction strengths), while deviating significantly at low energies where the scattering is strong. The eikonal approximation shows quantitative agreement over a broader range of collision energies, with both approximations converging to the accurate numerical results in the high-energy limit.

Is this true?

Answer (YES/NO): NO